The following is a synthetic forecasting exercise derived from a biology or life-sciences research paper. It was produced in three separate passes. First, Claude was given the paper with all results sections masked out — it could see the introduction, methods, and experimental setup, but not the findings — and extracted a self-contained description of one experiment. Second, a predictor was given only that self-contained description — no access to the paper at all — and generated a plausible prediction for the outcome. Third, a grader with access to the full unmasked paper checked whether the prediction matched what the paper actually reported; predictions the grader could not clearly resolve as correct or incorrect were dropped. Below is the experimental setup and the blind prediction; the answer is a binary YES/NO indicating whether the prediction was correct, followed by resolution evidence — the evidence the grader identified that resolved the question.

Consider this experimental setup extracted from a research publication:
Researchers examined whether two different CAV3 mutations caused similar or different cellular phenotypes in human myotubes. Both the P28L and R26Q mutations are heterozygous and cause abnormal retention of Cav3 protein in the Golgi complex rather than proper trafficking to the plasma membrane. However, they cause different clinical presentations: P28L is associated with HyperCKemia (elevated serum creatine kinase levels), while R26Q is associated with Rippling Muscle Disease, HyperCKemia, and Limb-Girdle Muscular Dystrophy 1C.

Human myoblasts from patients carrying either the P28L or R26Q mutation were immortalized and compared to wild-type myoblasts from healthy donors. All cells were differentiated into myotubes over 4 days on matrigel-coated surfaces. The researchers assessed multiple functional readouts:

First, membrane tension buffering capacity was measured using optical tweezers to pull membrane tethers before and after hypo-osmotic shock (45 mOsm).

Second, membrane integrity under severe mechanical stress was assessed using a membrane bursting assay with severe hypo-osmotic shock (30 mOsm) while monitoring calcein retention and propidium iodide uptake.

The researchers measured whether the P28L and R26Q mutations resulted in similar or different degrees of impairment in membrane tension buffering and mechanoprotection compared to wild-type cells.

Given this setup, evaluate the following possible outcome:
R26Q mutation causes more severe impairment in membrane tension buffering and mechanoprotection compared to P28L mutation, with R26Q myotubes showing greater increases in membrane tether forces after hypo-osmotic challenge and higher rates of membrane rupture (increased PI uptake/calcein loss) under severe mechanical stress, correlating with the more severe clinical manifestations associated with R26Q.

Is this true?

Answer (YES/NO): YES